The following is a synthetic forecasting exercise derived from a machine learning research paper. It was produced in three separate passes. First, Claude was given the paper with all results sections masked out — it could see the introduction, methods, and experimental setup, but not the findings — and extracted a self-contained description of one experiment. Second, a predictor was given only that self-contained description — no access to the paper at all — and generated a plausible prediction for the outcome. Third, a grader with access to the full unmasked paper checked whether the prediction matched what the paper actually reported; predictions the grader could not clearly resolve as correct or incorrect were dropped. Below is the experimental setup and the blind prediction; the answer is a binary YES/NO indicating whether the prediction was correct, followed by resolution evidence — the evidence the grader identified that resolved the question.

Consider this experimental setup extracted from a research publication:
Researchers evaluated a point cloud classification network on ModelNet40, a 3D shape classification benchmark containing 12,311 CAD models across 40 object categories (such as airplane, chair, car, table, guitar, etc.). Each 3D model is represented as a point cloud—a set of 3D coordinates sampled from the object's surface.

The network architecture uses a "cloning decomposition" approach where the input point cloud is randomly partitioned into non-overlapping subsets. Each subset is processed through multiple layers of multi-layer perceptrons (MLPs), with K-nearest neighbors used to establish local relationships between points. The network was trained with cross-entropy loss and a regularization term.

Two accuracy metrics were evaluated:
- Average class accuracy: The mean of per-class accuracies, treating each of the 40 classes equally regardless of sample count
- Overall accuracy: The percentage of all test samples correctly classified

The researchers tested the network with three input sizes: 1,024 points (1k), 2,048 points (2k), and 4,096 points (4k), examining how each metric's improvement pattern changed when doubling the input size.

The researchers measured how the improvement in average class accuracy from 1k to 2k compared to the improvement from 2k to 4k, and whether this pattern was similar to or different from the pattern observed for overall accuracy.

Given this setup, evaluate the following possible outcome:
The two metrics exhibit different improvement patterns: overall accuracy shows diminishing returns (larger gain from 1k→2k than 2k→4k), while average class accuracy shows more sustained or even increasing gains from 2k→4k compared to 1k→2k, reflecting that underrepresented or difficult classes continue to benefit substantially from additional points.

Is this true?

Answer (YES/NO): NO